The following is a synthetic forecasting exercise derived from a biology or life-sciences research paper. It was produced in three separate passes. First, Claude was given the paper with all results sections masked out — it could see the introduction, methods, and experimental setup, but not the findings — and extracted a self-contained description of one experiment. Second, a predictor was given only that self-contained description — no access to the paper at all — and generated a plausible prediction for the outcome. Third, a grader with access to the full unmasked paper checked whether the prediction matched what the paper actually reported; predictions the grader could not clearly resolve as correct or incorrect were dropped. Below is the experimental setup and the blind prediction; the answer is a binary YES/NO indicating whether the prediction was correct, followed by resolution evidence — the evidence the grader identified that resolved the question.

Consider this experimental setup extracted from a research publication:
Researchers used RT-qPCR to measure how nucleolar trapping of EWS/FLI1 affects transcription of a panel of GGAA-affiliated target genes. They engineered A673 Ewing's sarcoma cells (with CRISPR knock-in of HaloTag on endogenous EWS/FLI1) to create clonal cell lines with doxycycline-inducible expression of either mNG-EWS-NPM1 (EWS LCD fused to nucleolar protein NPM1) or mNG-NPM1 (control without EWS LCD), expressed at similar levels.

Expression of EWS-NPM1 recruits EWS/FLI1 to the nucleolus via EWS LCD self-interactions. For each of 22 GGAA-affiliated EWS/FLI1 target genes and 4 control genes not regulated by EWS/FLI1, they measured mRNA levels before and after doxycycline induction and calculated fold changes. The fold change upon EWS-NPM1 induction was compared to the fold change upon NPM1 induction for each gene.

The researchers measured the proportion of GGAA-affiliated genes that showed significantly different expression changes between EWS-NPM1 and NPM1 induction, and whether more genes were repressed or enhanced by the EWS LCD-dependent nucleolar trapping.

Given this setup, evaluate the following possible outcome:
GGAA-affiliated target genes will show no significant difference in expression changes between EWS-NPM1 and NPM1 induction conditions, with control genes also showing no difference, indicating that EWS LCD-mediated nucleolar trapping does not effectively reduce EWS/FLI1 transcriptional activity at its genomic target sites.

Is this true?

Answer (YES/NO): NO